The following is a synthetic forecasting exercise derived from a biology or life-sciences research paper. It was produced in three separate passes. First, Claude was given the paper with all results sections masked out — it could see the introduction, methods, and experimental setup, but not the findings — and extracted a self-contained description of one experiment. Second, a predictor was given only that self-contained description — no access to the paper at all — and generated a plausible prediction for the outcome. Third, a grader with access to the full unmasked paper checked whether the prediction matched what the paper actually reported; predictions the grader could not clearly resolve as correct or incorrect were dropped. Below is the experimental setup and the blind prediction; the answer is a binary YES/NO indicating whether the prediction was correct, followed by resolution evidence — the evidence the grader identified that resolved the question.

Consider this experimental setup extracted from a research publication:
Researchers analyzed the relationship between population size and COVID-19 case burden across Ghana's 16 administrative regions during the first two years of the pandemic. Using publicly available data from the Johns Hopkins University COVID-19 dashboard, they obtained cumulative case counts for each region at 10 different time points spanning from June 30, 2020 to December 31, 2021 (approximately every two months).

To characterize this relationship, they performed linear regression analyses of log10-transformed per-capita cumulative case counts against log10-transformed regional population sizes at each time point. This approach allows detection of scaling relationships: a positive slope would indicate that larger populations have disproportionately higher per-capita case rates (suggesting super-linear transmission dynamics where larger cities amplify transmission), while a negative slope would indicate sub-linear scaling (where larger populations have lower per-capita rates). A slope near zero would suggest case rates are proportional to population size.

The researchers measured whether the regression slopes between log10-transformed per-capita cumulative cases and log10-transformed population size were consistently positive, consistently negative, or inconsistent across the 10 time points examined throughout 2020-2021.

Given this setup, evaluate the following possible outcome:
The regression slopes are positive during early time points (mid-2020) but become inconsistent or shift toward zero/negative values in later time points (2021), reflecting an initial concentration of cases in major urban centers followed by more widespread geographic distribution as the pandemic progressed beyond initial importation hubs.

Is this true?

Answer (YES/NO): NO